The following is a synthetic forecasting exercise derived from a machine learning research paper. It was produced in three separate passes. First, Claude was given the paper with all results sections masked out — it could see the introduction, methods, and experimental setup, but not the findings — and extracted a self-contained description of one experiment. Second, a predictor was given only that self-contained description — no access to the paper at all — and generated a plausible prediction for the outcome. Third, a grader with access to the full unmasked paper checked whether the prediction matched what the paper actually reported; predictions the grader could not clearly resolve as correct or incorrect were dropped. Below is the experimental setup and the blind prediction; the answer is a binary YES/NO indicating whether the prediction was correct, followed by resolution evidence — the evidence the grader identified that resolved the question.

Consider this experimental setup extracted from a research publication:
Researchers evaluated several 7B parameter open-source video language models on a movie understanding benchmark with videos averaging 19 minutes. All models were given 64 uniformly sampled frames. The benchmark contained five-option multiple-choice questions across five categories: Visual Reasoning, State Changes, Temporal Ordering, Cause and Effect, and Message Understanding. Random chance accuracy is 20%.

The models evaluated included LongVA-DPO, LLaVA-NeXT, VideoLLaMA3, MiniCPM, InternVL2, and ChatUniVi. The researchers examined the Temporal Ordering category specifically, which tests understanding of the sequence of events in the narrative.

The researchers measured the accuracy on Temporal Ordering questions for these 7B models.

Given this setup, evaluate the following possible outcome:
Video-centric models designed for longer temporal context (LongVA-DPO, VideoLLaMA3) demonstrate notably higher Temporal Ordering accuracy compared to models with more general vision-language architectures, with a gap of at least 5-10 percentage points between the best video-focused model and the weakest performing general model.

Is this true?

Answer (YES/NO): NO